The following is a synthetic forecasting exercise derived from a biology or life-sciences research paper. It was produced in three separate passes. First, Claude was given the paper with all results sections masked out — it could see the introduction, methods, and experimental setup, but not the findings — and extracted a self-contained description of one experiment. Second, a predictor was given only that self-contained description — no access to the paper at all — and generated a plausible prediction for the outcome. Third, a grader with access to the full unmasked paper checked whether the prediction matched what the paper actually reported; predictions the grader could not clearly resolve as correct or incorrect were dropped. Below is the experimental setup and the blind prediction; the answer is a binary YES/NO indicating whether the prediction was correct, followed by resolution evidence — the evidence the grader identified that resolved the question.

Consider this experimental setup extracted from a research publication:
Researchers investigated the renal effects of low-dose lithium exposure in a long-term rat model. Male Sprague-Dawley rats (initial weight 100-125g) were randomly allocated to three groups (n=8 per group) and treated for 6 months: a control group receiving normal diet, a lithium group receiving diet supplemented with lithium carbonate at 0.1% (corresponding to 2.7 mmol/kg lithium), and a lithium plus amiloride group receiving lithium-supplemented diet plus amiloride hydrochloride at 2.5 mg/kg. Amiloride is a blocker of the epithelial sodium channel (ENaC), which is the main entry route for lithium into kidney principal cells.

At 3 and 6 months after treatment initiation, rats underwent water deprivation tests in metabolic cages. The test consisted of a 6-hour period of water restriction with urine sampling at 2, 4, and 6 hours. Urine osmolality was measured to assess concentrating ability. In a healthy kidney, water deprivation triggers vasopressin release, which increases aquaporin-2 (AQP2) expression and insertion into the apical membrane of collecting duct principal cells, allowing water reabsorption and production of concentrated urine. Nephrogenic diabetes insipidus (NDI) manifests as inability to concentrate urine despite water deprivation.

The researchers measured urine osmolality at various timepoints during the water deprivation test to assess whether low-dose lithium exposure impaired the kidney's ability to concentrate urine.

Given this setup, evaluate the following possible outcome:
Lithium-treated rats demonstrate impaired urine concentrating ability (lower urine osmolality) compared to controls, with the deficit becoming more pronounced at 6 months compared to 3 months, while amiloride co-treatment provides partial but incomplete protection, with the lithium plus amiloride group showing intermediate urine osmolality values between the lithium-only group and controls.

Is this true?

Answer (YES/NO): NO